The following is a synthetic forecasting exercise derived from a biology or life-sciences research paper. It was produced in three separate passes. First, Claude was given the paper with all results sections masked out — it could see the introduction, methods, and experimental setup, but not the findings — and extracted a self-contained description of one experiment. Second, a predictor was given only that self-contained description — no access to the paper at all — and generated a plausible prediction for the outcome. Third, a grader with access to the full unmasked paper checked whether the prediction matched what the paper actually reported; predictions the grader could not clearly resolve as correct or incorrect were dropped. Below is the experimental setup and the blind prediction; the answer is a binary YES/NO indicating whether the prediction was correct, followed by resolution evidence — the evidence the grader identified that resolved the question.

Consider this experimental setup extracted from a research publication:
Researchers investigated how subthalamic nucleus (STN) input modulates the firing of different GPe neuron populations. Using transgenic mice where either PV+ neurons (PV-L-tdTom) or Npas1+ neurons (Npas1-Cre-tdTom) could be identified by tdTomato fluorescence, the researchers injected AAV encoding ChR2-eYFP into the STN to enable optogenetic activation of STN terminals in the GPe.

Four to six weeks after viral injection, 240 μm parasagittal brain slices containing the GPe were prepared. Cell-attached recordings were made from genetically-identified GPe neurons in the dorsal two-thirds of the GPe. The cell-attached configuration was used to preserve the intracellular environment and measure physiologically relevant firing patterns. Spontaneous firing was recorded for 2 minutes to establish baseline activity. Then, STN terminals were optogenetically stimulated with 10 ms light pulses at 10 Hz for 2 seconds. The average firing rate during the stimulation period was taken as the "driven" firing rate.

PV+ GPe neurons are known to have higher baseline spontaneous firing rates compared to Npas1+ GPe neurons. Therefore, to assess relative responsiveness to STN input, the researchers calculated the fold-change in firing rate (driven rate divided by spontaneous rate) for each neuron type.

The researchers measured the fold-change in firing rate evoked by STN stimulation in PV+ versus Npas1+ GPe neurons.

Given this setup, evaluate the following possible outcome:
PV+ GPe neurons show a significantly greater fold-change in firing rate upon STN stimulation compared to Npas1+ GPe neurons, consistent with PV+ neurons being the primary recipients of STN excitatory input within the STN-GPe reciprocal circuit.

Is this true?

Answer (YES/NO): NO